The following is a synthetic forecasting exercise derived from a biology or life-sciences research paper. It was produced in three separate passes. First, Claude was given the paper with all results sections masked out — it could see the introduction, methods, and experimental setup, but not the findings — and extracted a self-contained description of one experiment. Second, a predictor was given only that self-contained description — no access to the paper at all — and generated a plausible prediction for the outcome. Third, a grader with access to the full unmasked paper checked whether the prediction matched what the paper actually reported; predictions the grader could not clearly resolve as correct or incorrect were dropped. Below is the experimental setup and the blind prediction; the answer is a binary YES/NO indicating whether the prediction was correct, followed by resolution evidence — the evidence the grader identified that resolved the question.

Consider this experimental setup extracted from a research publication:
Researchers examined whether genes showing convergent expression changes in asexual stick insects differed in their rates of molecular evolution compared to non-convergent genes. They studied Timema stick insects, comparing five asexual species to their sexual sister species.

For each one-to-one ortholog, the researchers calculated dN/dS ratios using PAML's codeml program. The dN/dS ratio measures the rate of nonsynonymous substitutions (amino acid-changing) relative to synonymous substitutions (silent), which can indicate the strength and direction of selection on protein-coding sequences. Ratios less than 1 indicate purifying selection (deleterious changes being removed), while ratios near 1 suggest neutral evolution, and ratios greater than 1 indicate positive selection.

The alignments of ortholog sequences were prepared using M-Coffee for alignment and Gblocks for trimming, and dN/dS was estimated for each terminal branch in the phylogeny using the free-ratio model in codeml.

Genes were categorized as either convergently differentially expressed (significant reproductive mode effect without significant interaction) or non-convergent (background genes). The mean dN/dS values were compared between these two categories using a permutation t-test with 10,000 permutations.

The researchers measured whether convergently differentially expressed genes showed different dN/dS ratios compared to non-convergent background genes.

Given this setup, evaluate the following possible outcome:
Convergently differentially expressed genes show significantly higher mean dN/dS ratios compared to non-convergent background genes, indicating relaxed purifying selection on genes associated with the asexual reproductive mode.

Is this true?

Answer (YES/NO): NO